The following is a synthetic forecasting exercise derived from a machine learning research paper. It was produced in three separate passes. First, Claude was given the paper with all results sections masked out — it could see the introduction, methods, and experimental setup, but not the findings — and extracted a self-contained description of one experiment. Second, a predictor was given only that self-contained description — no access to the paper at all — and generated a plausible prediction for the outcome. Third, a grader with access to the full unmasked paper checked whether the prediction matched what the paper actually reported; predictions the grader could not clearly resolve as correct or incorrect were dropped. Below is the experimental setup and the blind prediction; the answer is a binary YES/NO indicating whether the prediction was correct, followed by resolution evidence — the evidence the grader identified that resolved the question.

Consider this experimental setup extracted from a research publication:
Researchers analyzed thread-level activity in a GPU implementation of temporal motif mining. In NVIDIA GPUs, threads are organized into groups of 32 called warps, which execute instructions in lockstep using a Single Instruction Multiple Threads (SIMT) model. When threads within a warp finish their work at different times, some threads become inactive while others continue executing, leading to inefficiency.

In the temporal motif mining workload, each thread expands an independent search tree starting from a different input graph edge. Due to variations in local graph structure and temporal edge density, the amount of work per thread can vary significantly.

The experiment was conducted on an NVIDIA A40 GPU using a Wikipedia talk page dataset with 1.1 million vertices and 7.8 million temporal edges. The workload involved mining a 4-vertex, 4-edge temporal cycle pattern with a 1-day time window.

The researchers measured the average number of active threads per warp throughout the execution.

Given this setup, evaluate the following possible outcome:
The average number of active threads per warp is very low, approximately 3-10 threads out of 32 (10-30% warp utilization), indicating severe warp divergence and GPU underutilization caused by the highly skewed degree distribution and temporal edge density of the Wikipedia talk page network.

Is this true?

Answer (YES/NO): NO